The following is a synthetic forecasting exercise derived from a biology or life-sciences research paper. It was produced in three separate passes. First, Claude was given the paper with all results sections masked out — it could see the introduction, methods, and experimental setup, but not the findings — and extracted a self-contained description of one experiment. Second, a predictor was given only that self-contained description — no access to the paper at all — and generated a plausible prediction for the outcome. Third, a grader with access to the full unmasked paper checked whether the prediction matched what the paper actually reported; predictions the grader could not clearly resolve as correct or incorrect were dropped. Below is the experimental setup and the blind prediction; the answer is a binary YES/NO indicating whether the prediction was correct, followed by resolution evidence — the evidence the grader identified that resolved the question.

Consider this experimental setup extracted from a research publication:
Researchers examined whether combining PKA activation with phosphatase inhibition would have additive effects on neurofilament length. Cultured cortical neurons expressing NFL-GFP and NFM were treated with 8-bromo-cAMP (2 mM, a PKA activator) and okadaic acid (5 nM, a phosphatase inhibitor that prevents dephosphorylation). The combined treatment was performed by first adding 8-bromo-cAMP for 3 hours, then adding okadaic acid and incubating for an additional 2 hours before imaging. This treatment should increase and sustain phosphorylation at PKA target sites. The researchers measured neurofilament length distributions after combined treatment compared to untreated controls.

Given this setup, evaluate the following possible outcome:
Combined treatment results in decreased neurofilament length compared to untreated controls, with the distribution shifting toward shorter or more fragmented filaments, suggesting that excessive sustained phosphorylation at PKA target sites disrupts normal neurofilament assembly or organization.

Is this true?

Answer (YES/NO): YES